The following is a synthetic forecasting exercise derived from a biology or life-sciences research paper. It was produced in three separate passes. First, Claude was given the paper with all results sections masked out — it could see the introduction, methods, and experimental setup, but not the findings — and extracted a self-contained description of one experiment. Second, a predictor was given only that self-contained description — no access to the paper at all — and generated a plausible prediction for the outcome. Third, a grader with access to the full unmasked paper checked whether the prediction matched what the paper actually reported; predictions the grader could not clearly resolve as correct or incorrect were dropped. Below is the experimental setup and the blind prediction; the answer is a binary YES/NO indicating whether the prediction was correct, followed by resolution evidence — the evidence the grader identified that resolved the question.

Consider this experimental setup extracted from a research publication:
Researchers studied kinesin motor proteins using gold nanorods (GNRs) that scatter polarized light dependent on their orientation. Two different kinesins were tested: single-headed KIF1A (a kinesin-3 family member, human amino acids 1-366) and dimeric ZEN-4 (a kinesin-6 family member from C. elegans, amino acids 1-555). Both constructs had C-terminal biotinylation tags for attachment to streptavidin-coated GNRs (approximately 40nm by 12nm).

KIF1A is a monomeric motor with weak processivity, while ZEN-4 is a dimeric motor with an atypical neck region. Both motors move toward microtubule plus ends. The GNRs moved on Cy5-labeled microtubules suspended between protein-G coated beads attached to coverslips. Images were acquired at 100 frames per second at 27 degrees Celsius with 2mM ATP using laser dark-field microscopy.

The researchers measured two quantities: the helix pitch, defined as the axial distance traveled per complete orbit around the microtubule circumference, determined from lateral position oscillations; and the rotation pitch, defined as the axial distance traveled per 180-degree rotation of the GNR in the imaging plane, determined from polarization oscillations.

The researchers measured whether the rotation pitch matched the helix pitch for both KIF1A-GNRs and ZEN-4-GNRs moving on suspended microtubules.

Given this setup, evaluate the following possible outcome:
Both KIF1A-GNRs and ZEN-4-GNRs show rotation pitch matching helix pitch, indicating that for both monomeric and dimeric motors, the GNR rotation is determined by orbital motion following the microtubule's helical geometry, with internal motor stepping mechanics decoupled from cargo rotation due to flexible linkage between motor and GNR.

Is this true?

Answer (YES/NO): YES